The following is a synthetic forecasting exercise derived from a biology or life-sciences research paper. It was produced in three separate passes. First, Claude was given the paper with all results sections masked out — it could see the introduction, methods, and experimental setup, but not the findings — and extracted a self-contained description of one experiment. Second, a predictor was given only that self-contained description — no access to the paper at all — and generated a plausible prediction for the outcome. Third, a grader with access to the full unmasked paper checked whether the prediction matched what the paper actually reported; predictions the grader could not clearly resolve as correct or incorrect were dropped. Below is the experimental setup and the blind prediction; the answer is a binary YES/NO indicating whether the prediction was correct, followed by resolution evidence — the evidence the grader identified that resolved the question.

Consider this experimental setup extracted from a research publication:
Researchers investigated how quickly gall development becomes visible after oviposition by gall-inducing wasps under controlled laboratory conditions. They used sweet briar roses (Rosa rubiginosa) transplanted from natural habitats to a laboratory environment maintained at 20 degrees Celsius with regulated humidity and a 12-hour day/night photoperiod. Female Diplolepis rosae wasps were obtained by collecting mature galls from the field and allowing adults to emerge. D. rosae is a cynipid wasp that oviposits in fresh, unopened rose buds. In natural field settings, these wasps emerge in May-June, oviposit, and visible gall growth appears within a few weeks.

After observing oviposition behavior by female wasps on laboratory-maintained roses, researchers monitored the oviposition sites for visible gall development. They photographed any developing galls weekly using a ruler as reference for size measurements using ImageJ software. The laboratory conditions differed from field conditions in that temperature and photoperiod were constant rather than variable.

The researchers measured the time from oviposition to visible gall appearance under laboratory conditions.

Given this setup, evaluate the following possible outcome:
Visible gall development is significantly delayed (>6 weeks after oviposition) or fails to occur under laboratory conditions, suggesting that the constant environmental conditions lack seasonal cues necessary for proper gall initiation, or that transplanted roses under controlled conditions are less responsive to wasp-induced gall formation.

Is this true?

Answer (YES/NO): NO